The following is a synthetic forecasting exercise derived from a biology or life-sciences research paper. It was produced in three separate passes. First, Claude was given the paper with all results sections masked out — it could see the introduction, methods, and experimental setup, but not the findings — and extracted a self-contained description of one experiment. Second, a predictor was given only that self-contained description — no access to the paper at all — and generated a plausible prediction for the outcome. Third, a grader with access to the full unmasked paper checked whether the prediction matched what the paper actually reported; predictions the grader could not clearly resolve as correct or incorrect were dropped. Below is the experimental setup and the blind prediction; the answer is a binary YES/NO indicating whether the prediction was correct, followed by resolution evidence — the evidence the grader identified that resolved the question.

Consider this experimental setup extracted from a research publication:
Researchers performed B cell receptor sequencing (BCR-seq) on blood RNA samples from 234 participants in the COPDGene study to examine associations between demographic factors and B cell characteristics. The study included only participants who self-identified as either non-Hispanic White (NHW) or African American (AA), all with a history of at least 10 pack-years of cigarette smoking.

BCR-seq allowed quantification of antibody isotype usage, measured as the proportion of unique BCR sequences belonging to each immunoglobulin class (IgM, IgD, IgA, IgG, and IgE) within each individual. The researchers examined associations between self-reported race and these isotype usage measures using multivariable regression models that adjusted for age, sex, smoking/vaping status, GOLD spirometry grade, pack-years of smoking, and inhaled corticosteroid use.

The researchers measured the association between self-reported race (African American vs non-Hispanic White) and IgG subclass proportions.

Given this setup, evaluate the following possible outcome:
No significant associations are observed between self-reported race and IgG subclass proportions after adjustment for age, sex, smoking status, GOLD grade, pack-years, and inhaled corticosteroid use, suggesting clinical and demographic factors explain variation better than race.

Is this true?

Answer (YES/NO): NO